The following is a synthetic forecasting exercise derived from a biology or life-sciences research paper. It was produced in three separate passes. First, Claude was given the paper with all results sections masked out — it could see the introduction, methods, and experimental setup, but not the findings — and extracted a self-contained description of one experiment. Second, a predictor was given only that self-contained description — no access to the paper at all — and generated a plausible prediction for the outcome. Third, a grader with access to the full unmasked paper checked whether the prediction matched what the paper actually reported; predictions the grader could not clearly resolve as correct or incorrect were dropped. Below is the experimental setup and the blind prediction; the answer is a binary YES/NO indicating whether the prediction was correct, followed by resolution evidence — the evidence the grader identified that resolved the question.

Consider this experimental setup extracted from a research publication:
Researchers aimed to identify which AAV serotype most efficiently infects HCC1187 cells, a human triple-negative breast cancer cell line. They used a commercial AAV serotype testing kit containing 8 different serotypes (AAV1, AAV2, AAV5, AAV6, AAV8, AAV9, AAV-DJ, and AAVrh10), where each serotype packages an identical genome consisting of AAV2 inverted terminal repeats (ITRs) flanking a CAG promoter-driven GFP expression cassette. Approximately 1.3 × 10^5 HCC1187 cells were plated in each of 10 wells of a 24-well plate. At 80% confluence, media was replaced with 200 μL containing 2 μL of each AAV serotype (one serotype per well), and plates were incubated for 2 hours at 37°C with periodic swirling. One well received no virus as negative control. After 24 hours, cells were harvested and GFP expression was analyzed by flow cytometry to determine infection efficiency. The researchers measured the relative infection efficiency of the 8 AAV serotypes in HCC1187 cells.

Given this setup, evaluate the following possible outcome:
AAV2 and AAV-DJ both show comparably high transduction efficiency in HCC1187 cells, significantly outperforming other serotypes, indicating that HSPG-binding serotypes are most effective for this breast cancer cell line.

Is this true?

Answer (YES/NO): NO